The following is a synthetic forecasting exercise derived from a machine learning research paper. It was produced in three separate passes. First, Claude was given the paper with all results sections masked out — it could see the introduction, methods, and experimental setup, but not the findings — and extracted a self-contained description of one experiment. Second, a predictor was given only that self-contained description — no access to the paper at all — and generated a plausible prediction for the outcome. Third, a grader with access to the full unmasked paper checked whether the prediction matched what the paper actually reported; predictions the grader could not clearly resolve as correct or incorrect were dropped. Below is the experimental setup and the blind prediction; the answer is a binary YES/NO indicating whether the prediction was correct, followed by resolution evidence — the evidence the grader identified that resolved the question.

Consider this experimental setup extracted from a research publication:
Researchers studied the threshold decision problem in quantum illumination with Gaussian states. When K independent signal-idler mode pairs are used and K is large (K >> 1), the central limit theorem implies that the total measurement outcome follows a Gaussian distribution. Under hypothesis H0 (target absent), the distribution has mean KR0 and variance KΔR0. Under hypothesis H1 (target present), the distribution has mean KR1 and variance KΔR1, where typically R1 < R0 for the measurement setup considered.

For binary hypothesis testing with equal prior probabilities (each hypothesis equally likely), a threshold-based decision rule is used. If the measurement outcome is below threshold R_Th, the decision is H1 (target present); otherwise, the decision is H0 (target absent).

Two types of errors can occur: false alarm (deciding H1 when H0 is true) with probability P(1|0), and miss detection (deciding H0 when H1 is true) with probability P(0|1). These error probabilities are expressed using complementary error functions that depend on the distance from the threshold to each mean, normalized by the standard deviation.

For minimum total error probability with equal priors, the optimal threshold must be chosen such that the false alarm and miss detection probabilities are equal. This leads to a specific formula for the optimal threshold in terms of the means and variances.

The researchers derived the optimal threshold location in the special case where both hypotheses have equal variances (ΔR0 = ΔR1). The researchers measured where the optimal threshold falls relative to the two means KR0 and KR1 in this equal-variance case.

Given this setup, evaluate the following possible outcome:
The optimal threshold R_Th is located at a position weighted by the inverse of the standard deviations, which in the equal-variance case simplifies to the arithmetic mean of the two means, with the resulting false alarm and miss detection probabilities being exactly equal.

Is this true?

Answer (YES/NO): NO